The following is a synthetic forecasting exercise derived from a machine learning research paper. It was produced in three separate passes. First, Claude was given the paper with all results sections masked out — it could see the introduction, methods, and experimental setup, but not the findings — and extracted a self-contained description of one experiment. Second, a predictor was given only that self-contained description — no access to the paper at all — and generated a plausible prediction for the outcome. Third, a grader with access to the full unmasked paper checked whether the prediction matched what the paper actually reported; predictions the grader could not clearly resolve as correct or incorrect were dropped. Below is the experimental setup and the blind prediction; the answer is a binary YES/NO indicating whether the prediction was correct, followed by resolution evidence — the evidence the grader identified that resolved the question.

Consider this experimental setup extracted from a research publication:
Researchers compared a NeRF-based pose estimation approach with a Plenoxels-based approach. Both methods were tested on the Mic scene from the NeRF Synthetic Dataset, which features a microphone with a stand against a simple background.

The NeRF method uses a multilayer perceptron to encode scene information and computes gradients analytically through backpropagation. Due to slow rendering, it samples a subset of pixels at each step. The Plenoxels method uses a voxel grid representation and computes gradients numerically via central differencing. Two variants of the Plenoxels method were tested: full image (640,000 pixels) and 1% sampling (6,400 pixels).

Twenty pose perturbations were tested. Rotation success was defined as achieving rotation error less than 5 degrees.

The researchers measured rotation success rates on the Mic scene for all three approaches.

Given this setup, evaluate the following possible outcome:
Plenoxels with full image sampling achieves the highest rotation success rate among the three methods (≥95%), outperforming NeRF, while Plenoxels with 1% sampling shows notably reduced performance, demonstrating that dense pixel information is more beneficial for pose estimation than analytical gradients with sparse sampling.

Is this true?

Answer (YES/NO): NO